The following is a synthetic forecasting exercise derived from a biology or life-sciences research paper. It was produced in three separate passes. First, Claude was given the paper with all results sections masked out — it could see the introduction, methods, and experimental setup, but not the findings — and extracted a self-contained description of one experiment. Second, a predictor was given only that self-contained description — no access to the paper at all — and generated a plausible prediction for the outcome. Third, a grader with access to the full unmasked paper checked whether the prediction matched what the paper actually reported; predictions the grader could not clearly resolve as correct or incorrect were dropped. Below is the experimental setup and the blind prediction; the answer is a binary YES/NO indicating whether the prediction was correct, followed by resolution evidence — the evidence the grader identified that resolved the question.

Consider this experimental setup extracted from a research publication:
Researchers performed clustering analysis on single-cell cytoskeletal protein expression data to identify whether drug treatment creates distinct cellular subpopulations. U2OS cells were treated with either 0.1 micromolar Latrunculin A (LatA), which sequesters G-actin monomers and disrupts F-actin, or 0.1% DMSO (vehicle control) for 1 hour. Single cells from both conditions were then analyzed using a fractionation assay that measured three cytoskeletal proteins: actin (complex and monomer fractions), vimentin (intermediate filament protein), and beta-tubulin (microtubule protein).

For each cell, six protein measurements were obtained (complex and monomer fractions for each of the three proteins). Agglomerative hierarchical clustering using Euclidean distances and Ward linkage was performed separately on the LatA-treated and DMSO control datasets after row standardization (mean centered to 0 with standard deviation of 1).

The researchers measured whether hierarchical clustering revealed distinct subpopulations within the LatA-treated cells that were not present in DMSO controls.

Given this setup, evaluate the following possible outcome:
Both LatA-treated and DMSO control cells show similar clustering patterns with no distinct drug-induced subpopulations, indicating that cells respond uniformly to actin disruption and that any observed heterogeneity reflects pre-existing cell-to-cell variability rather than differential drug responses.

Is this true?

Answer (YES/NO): NO